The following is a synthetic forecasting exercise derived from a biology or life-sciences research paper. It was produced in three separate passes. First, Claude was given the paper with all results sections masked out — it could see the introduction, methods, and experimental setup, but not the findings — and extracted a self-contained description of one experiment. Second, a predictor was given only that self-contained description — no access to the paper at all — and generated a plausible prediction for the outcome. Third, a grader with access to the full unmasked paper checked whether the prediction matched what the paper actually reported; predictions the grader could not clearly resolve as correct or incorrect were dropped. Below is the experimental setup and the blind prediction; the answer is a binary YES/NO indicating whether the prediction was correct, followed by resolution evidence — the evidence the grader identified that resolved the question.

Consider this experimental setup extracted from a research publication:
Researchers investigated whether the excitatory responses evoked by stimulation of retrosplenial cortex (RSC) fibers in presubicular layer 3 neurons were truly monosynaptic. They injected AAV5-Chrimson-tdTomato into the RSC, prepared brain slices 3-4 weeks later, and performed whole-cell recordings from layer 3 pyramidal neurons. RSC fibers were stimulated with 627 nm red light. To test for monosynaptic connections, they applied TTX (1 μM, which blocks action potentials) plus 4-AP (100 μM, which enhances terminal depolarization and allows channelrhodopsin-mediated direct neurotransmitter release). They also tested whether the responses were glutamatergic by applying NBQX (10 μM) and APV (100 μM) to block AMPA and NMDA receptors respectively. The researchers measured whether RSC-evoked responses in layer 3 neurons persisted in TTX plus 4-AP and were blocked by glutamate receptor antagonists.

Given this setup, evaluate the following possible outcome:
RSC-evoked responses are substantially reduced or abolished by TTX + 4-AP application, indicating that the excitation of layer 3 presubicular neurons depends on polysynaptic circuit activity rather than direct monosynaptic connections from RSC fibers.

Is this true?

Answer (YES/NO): NO